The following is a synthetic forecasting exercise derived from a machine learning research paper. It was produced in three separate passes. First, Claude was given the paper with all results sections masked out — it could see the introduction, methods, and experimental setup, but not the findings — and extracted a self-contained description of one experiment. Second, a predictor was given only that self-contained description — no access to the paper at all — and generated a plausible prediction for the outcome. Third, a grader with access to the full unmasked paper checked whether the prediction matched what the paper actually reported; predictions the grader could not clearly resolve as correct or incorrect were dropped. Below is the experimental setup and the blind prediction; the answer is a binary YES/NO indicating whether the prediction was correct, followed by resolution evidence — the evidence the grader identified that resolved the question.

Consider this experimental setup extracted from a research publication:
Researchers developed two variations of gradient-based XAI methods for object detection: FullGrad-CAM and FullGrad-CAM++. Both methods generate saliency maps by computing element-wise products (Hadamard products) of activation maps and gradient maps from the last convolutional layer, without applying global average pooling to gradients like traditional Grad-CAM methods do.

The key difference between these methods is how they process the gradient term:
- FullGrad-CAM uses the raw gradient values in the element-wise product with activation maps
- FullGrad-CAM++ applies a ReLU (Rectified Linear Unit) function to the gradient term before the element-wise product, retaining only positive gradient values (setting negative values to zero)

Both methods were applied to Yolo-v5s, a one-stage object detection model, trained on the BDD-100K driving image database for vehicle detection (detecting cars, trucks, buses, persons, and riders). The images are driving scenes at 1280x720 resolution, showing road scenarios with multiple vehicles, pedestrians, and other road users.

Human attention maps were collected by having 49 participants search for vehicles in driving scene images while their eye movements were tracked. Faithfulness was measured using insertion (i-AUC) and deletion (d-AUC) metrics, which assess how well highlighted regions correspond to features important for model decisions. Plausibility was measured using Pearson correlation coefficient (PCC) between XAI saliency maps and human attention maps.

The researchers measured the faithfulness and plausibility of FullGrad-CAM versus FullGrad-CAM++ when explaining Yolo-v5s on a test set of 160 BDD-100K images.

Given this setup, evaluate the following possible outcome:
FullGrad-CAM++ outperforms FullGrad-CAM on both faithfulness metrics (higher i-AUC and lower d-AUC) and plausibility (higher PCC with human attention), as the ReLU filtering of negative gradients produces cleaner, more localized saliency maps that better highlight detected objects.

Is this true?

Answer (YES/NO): NO